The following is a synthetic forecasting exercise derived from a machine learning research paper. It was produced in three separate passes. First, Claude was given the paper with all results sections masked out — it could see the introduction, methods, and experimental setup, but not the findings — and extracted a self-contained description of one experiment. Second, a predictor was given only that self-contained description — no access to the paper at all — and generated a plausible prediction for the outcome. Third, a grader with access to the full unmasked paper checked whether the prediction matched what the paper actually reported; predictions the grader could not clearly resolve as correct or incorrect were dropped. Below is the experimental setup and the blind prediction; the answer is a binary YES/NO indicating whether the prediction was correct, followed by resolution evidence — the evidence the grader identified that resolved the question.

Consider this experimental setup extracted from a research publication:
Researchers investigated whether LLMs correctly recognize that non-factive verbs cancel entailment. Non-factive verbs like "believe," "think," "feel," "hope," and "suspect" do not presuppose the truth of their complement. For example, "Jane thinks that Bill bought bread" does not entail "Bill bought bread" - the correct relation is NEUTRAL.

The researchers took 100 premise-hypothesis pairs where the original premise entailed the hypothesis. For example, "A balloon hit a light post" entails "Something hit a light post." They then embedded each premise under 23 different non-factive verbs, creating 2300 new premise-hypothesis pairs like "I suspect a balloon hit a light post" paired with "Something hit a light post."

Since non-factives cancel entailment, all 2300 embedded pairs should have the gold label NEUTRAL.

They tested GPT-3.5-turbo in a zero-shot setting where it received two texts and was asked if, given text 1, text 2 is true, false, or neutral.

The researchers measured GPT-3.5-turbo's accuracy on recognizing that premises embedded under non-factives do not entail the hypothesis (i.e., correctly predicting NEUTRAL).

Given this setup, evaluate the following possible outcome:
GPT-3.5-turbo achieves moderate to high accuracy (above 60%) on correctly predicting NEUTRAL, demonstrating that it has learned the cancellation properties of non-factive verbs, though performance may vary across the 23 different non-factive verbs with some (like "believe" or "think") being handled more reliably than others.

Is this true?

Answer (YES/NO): NO